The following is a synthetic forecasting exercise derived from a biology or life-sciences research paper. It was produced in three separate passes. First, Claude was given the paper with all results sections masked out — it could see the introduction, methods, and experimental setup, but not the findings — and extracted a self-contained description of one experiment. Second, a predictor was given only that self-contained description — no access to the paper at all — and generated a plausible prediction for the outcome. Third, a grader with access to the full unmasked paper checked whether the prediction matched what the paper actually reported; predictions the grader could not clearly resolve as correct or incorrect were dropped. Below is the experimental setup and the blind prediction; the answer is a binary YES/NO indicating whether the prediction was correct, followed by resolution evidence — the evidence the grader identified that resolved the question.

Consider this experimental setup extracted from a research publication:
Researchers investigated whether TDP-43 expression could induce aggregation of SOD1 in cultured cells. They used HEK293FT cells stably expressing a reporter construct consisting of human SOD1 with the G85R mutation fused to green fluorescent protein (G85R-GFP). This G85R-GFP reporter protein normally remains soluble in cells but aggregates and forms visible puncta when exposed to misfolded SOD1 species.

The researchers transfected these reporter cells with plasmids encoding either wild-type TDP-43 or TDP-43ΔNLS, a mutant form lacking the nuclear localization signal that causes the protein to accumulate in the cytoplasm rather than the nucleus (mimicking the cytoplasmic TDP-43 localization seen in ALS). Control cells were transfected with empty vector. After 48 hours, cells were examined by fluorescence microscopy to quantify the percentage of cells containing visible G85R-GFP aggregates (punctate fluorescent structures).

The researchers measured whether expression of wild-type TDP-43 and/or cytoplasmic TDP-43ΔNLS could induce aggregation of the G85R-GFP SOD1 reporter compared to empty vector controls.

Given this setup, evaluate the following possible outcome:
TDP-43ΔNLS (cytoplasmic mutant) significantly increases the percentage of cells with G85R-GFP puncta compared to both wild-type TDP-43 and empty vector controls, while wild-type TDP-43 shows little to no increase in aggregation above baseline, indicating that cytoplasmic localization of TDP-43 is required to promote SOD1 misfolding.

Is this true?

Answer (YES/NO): NO